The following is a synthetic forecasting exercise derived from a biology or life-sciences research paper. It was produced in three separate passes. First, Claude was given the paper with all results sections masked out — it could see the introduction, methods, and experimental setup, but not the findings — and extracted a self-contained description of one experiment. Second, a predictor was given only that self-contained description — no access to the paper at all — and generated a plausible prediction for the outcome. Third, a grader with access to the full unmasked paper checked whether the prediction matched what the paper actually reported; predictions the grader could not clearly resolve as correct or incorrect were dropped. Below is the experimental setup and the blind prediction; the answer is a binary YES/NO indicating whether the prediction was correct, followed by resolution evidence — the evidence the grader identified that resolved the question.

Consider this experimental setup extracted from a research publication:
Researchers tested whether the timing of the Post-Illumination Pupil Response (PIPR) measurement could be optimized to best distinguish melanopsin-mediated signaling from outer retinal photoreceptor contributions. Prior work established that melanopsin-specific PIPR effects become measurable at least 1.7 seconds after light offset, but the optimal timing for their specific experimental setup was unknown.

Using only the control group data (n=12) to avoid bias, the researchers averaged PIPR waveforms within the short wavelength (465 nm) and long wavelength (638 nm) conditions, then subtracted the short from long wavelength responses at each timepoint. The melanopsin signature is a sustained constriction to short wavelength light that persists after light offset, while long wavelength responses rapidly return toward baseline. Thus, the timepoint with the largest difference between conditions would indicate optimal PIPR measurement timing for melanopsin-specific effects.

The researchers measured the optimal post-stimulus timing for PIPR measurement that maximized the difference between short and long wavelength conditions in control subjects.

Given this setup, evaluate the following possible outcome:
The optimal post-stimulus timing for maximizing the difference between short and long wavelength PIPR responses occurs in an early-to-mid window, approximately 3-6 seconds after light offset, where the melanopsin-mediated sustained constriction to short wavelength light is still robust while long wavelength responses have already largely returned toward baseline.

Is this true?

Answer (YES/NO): NO